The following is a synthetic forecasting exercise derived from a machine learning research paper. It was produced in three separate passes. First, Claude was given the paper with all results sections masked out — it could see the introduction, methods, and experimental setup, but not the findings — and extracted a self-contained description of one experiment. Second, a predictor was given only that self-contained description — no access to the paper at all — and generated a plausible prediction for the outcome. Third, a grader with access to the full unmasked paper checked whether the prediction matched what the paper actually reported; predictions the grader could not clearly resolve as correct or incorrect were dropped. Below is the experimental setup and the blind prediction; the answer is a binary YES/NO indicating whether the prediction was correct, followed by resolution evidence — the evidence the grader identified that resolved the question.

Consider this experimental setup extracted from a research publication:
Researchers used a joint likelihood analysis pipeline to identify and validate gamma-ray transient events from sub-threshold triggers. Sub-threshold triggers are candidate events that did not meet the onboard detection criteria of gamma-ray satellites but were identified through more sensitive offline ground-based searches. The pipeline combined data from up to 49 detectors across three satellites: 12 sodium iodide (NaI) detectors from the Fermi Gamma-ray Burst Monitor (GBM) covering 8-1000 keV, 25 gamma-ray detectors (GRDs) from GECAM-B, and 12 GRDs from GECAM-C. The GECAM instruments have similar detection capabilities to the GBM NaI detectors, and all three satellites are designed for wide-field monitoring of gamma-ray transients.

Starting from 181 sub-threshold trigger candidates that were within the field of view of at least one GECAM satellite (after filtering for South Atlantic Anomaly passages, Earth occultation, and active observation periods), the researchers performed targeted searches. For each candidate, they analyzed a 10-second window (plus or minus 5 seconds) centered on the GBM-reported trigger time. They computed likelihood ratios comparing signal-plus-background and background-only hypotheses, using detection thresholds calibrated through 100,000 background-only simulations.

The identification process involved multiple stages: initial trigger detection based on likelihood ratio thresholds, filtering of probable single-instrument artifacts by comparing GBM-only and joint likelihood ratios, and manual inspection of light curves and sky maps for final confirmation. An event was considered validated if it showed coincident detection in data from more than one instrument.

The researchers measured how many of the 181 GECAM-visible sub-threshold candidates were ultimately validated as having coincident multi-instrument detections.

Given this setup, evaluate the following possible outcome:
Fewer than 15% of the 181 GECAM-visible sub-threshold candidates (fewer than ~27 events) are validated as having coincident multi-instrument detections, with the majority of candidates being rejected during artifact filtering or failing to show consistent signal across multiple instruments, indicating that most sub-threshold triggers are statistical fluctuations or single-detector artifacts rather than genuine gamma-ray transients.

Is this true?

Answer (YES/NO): NO